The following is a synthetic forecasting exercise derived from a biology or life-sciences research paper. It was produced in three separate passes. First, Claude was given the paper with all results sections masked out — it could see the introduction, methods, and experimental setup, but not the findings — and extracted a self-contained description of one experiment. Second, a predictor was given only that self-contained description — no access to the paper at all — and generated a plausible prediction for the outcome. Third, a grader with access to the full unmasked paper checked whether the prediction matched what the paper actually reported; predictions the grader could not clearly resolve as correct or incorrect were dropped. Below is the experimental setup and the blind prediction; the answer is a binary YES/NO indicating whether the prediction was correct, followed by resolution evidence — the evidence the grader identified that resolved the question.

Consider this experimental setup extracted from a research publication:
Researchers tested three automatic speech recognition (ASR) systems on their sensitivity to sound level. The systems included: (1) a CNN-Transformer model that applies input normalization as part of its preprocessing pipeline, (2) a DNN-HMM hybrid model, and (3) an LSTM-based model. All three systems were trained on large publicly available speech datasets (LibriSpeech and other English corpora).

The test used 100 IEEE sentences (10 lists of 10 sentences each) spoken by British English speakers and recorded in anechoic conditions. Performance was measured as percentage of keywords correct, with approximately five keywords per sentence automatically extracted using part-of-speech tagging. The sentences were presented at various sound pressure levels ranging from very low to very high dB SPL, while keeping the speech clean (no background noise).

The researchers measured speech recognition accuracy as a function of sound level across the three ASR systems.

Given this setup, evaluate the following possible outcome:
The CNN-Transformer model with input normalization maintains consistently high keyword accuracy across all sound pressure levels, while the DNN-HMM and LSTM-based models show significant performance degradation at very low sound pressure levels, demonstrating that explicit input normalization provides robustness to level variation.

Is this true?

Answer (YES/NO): YES